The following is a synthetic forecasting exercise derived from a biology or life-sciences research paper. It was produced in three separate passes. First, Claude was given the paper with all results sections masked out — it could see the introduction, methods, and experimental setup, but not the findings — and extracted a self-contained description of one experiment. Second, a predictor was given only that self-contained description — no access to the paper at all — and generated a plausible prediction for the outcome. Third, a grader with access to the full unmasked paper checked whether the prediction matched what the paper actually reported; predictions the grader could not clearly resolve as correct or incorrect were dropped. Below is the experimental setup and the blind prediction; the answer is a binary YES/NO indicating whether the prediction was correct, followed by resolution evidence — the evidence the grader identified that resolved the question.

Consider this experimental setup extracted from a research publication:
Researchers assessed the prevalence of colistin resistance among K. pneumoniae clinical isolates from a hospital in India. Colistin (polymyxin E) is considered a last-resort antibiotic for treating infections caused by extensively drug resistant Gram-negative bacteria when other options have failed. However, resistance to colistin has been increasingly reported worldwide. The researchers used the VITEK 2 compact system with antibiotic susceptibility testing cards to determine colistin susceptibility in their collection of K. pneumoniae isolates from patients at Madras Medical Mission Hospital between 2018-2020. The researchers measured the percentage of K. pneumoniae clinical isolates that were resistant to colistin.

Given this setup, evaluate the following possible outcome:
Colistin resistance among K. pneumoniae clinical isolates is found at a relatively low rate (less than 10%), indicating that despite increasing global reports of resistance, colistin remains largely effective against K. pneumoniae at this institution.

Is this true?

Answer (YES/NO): NO